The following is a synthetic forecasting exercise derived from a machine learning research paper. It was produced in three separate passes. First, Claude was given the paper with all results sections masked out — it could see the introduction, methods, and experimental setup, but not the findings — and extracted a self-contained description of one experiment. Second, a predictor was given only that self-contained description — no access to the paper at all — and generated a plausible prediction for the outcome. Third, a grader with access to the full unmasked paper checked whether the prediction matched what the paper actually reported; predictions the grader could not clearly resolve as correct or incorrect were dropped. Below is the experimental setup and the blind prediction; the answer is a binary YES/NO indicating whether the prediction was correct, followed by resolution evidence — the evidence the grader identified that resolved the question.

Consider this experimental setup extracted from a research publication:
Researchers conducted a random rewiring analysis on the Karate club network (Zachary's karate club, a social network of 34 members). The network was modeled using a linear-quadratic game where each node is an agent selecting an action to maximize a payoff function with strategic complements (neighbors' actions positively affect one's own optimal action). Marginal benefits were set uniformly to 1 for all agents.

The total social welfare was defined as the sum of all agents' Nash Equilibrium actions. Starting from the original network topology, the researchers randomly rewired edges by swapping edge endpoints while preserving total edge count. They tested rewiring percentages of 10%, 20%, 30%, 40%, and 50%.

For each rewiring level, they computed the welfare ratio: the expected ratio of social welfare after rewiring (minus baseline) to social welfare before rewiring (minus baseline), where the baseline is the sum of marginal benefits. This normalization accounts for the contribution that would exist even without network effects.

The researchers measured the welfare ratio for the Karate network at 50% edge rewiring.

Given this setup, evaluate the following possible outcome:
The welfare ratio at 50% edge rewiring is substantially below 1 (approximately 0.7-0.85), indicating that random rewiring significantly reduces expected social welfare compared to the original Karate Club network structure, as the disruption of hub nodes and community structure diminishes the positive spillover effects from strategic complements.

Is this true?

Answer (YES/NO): YES